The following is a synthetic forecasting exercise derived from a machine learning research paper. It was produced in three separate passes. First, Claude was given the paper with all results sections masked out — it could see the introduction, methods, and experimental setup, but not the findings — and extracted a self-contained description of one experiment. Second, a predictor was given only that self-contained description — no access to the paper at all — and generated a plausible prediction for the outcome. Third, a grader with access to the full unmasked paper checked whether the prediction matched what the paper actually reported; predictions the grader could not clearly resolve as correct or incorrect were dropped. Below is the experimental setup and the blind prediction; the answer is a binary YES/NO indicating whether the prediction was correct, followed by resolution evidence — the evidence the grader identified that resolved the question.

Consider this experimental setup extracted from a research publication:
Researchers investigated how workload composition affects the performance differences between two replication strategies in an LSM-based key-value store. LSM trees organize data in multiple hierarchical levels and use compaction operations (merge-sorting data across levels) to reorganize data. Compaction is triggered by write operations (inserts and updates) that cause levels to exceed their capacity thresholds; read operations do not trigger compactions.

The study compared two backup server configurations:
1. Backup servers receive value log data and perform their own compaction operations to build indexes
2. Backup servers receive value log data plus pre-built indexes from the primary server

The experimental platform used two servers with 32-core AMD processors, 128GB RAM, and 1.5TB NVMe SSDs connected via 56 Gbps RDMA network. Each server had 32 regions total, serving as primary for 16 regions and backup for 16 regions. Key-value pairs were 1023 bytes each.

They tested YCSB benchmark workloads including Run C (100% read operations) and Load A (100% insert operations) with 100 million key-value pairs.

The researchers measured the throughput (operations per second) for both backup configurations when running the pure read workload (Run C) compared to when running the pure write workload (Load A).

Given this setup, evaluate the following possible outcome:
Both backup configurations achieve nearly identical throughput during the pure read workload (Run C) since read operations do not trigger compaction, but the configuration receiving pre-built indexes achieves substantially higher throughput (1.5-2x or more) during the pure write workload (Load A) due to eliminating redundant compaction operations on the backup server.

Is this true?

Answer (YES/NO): NO